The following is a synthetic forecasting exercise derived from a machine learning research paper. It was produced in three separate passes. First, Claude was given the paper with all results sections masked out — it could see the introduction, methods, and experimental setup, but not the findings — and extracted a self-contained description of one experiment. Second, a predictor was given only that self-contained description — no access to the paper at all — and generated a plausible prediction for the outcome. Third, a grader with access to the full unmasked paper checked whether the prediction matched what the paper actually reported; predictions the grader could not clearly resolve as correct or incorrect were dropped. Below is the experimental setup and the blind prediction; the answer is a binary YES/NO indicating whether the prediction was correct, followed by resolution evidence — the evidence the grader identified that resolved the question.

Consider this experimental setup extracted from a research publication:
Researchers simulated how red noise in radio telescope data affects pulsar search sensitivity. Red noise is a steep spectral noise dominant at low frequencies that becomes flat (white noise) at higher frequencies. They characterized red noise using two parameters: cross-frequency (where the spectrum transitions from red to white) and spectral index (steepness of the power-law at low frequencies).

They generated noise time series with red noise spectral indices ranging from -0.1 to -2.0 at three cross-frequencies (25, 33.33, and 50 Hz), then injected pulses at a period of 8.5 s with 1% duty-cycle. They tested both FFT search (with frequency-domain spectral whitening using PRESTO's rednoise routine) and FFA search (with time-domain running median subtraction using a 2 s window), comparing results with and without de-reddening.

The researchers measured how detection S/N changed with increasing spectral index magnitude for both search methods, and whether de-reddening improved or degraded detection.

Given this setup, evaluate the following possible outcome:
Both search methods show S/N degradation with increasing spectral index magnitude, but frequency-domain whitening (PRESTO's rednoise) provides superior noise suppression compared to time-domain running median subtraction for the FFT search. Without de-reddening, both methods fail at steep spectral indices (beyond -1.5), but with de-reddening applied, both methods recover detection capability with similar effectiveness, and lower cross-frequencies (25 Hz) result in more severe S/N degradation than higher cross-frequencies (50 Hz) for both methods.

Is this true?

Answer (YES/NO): NO